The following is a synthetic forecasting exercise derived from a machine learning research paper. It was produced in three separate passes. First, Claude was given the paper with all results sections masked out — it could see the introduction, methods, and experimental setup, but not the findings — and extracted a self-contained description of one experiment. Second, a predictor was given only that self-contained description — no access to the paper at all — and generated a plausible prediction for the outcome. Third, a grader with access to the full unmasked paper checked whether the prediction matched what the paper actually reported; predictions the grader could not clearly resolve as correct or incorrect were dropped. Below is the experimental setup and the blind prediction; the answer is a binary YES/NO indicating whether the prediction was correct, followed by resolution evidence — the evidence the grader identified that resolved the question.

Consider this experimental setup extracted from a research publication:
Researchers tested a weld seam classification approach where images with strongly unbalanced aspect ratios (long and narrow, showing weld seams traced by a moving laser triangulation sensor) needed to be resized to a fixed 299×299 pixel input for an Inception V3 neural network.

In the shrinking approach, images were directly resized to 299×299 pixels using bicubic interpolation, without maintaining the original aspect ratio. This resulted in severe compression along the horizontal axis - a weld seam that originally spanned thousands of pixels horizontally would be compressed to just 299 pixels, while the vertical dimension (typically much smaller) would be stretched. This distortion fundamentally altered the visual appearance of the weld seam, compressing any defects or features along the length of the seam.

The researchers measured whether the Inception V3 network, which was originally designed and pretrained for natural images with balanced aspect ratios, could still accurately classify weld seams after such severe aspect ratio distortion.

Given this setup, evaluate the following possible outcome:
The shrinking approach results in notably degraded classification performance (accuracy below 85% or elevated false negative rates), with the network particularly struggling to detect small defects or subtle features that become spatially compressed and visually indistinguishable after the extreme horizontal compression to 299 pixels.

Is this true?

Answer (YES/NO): NO